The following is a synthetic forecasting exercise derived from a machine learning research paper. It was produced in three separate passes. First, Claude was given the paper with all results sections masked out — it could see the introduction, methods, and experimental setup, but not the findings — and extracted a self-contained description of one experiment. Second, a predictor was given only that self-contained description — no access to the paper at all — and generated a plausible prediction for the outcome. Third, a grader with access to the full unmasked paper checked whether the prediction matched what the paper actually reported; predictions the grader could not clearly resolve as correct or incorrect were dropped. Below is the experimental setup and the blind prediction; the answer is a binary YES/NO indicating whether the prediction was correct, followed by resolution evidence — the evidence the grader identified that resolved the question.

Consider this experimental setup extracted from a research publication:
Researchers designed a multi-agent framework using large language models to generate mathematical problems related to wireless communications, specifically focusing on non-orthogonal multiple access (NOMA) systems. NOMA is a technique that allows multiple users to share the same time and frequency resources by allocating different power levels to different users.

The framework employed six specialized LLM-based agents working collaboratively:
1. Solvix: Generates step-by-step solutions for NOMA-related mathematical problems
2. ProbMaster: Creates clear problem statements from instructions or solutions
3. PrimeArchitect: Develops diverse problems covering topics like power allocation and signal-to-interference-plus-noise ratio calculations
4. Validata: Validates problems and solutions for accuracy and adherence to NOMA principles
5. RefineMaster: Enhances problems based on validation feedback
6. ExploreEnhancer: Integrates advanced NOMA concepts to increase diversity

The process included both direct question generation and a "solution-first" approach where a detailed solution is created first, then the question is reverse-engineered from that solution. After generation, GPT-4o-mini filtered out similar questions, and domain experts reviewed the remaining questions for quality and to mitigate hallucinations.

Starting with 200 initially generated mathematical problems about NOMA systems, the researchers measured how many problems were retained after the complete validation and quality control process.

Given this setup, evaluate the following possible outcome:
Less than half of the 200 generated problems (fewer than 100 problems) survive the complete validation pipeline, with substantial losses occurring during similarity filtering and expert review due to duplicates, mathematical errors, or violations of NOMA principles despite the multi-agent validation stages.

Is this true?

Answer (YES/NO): YES